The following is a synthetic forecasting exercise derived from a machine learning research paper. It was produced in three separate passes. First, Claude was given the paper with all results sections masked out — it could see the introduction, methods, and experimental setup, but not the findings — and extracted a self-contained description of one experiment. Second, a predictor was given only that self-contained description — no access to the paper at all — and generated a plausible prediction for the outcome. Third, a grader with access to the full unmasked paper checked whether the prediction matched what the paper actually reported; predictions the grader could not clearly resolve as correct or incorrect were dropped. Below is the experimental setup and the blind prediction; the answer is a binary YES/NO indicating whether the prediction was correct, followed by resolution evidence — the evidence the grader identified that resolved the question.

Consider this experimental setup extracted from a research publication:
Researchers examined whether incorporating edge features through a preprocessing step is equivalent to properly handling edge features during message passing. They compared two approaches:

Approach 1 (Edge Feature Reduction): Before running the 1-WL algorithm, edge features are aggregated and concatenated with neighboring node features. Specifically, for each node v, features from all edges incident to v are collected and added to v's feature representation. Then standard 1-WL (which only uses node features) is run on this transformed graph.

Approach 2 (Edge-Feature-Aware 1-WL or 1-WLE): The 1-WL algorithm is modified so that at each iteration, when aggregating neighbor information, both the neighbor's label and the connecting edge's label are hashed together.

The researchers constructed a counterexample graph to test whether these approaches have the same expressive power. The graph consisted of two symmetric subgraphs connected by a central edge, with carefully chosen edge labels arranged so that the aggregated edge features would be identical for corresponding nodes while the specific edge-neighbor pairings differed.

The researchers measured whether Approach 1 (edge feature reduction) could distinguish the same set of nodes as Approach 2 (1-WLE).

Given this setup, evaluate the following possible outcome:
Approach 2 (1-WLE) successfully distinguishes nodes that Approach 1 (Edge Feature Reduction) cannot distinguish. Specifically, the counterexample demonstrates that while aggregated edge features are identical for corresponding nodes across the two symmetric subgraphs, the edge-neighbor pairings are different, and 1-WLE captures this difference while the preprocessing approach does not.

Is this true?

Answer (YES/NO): YES